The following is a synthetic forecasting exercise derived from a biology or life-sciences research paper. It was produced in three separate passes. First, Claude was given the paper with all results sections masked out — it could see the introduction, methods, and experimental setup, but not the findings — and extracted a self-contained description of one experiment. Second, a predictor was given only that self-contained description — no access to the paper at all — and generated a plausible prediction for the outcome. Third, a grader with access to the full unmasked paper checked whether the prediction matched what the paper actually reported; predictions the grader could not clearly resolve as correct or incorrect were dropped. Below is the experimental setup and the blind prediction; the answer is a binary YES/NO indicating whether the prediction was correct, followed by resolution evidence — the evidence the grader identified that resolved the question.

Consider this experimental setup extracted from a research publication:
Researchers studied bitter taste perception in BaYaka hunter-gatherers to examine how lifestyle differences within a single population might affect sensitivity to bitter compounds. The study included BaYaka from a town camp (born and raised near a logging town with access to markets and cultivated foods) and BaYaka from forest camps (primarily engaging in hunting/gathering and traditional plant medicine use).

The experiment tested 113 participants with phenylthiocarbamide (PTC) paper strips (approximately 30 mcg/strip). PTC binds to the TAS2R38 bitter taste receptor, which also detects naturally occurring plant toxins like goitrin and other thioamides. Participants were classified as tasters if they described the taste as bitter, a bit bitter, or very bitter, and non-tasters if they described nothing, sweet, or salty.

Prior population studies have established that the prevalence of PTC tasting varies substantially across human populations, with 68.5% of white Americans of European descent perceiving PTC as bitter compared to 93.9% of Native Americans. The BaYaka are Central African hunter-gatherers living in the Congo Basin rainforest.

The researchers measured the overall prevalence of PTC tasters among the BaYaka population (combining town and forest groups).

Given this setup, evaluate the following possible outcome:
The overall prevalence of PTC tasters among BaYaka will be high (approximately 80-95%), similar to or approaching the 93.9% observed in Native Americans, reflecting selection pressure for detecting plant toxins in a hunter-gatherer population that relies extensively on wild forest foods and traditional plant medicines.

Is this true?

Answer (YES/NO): NO